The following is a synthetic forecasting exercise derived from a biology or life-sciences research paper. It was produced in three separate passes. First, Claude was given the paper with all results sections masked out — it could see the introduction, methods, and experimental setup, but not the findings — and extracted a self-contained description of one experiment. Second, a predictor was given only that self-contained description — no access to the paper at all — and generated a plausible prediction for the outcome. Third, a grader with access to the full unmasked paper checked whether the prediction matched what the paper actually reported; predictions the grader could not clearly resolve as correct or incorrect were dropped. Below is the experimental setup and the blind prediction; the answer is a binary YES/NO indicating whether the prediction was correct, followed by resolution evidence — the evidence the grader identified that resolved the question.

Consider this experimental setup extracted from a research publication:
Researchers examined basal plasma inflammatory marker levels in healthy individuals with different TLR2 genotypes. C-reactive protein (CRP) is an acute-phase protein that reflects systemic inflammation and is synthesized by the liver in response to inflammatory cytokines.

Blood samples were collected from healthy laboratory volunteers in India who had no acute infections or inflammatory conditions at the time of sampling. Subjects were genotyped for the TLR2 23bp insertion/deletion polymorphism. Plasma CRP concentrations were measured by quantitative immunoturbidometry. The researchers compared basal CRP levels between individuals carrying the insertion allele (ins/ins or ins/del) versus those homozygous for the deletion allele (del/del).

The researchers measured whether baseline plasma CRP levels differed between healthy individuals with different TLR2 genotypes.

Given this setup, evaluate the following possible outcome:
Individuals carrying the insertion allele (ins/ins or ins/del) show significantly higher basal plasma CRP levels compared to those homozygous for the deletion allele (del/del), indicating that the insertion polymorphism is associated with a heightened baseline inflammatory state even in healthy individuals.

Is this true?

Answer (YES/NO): NO